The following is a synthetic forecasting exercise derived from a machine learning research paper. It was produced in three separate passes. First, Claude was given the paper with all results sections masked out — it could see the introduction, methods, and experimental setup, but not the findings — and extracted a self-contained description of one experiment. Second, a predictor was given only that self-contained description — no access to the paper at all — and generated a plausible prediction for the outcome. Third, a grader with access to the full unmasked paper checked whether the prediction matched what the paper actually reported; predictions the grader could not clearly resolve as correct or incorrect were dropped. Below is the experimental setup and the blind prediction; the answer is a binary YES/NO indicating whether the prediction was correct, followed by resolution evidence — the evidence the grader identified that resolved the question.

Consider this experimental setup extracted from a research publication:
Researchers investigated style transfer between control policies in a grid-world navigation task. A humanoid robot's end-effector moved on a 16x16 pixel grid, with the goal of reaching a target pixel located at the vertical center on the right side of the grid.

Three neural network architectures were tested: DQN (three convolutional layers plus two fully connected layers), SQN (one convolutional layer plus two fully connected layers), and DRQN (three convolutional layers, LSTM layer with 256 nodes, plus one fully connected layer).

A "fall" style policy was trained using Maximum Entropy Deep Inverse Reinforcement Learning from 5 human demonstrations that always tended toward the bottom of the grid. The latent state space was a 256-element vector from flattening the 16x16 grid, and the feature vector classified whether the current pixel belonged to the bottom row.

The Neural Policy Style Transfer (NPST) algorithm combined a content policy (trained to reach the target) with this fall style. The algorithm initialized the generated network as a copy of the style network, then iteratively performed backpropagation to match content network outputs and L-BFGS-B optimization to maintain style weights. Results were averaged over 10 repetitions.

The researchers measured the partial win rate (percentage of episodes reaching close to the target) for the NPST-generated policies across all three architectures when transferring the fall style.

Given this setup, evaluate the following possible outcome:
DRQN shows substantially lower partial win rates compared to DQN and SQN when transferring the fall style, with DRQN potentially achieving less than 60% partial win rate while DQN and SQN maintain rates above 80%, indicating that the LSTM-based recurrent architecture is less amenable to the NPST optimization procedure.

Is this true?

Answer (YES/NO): NO